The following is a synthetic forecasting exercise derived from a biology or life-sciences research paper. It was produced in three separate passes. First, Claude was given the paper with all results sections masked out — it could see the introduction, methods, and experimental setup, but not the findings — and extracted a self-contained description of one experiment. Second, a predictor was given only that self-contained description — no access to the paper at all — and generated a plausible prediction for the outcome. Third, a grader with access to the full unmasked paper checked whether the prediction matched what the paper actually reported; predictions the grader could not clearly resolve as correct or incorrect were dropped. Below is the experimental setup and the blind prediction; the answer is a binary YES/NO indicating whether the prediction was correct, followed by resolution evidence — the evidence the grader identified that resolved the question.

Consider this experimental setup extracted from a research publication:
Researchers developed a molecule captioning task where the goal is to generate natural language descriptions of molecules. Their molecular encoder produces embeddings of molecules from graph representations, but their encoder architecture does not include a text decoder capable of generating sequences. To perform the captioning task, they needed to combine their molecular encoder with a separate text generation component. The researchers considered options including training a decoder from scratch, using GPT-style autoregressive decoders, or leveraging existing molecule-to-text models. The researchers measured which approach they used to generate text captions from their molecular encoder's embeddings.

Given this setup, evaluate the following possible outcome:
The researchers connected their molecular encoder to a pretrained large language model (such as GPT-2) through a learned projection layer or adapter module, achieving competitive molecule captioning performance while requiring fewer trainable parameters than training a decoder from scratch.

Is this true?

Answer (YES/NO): NO